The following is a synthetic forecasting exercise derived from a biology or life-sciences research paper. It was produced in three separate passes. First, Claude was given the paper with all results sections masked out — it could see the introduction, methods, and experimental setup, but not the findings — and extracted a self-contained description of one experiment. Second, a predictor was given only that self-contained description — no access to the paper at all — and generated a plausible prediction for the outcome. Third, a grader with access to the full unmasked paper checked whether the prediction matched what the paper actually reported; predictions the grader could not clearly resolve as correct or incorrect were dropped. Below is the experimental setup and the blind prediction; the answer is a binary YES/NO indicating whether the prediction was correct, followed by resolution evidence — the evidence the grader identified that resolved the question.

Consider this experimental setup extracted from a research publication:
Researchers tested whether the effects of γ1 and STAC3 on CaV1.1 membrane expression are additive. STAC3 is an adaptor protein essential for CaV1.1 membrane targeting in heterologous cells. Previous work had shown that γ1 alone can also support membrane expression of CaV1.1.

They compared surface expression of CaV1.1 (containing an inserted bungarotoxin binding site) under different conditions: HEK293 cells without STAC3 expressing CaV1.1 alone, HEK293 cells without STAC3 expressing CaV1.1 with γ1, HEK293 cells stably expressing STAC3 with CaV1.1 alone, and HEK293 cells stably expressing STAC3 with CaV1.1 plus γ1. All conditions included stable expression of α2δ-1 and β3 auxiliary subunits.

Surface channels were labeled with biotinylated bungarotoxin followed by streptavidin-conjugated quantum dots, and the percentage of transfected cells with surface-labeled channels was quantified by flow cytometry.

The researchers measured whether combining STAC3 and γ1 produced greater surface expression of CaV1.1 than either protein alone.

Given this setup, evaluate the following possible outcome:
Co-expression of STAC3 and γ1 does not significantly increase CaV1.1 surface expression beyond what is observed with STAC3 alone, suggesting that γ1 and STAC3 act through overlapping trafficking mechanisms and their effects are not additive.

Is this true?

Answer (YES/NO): YES